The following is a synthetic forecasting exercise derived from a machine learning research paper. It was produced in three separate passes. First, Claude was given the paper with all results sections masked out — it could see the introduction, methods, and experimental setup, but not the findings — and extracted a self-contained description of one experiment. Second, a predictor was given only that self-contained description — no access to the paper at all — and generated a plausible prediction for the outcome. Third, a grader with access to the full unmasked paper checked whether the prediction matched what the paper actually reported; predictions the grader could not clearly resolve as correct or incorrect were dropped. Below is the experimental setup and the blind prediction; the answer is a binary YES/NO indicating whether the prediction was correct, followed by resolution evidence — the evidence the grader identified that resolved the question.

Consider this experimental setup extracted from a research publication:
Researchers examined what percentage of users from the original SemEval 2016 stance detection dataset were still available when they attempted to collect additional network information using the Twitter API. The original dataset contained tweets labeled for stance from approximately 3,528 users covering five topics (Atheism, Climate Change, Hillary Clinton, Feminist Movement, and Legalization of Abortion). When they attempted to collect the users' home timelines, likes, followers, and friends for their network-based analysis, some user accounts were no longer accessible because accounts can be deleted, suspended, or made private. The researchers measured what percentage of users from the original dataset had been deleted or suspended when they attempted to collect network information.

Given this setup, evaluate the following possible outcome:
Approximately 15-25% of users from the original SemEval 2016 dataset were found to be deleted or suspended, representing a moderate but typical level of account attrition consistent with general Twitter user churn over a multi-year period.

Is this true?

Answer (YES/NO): YES